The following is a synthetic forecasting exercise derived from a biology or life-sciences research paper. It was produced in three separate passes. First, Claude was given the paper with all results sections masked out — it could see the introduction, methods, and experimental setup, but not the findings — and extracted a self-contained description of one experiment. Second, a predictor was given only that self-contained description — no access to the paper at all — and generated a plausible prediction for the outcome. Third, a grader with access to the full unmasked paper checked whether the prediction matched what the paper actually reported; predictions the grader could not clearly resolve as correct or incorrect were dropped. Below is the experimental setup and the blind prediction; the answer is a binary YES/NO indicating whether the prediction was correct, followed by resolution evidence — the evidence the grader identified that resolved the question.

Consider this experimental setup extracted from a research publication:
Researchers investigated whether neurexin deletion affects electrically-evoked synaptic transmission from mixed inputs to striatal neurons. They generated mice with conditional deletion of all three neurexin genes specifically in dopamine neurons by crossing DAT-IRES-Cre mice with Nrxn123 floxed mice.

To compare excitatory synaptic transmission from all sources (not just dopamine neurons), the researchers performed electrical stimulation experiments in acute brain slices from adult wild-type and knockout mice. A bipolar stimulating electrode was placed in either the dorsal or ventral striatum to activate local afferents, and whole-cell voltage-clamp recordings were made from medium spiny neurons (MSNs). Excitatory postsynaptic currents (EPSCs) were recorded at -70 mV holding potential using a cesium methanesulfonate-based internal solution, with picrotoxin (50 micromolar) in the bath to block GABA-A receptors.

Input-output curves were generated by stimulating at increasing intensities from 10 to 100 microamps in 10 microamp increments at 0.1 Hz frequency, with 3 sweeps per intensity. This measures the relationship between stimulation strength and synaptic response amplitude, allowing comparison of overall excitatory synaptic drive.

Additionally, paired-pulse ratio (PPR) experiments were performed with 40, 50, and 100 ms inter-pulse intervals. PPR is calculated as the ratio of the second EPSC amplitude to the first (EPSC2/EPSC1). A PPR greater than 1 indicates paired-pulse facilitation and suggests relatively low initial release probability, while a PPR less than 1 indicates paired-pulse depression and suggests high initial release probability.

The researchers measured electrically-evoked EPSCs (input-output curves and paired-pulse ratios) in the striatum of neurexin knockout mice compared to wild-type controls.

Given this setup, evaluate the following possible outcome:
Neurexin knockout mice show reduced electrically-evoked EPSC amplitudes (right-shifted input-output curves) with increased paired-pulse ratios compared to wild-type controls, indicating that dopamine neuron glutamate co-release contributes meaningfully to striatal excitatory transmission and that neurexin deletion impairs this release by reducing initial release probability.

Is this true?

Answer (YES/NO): NO